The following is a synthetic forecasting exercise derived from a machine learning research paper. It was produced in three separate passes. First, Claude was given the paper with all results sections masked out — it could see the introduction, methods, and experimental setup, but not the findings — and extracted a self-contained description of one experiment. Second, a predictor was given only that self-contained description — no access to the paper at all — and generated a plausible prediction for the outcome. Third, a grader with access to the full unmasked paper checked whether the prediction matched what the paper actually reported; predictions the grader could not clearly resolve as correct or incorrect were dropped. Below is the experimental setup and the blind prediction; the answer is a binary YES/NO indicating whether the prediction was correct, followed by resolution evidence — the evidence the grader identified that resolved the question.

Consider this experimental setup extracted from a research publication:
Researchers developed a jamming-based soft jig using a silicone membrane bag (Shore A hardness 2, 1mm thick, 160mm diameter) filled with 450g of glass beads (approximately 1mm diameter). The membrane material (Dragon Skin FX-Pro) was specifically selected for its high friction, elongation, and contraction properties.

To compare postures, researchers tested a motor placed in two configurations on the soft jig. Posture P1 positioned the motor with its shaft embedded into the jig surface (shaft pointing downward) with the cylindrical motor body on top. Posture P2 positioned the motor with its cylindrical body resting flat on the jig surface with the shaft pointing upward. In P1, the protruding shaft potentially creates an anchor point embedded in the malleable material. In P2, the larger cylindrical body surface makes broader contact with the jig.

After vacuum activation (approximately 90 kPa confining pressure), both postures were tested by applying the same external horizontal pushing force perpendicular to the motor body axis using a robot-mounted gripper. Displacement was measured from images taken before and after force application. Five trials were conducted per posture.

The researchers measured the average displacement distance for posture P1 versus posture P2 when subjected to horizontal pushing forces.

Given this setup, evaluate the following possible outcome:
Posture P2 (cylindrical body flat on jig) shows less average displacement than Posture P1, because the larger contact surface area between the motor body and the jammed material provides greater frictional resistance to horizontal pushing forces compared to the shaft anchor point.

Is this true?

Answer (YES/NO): NO